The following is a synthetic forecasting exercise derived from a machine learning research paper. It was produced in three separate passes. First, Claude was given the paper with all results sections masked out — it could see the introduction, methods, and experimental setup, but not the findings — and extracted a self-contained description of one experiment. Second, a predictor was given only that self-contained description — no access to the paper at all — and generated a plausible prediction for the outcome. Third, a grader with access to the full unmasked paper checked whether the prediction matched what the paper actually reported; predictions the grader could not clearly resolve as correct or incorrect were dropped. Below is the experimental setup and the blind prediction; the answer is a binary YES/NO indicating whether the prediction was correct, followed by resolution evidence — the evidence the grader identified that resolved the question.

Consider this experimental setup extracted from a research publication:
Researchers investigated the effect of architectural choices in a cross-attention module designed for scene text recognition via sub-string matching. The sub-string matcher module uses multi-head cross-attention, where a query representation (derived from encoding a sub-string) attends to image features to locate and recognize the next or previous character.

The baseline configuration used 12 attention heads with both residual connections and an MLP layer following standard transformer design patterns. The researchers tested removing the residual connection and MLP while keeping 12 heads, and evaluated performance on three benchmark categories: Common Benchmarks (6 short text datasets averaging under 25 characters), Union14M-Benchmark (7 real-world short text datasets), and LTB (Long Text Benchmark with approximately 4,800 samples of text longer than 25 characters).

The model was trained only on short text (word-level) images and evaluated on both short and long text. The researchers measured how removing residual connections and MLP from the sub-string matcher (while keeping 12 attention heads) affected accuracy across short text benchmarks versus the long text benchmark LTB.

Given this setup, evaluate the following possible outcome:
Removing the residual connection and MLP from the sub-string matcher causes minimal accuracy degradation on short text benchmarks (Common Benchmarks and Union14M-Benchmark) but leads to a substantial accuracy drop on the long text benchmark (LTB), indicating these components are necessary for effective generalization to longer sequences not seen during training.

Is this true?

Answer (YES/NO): NO